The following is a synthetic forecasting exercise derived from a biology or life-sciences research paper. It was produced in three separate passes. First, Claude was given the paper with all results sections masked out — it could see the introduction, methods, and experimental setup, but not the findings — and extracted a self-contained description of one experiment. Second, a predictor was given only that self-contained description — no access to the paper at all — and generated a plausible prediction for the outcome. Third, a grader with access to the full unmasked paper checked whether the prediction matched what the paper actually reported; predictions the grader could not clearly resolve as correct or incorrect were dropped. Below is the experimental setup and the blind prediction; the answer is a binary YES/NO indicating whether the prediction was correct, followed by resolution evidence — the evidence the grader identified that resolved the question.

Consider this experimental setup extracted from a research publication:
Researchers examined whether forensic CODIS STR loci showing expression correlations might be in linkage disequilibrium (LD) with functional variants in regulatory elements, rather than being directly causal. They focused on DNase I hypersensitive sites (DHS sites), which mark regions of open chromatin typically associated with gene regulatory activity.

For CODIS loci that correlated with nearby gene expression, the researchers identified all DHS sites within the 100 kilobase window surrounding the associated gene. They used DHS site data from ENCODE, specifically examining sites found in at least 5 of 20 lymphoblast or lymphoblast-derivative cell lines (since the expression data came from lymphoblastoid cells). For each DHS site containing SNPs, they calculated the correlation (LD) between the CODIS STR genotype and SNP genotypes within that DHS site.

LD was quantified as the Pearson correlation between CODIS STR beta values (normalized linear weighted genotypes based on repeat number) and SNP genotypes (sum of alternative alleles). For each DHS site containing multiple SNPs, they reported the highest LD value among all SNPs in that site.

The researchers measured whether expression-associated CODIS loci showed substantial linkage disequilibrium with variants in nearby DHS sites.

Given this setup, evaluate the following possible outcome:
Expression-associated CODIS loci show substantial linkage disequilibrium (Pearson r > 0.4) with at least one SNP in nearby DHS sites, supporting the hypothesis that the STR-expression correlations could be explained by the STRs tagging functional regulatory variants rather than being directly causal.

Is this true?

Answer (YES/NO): YES